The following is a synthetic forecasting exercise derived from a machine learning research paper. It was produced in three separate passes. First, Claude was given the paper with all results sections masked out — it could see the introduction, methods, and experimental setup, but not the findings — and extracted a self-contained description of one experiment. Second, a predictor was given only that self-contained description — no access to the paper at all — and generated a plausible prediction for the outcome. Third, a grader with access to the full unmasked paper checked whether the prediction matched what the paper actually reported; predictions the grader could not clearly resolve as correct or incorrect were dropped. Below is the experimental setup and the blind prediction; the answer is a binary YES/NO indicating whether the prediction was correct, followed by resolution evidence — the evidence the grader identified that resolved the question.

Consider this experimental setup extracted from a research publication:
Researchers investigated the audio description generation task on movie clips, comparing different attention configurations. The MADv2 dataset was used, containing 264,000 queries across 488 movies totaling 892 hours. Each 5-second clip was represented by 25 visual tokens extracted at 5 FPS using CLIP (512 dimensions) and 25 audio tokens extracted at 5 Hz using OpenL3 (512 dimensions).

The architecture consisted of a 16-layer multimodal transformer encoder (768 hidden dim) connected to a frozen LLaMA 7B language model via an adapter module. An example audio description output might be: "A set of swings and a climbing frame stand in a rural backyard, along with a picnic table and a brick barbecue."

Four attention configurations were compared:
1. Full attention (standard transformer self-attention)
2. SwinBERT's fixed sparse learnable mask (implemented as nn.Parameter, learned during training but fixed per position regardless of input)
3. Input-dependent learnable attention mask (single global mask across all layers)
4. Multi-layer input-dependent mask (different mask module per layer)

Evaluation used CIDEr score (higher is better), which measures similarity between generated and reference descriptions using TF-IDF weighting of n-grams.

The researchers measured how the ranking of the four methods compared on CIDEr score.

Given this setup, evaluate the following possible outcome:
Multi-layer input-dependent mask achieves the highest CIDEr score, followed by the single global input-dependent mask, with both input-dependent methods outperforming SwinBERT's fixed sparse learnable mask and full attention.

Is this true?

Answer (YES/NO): YES